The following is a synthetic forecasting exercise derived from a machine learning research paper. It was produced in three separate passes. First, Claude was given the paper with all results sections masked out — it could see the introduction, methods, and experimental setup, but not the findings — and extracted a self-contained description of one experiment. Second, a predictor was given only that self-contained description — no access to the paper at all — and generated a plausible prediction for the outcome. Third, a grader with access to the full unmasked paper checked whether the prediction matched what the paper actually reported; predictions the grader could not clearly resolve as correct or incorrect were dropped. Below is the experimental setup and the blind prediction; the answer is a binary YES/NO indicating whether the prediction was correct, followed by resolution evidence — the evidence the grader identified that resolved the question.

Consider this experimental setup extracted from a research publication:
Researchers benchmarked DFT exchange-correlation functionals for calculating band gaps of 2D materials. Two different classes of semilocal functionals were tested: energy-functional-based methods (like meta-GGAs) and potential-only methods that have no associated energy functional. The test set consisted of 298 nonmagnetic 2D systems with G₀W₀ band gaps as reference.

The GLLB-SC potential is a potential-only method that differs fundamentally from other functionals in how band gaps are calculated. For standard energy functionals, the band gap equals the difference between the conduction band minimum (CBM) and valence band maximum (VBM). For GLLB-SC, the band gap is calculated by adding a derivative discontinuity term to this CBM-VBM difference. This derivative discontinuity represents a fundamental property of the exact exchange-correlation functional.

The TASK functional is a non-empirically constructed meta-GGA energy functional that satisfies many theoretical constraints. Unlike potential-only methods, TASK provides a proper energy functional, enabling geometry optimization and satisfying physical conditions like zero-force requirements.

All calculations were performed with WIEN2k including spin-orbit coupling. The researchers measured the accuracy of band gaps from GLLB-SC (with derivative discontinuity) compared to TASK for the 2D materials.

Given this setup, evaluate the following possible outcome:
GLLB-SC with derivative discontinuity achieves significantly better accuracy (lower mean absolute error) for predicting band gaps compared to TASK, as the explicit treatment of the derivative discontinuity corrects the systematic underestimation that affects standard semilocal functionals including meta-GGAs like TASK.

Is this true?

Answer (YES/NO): YES